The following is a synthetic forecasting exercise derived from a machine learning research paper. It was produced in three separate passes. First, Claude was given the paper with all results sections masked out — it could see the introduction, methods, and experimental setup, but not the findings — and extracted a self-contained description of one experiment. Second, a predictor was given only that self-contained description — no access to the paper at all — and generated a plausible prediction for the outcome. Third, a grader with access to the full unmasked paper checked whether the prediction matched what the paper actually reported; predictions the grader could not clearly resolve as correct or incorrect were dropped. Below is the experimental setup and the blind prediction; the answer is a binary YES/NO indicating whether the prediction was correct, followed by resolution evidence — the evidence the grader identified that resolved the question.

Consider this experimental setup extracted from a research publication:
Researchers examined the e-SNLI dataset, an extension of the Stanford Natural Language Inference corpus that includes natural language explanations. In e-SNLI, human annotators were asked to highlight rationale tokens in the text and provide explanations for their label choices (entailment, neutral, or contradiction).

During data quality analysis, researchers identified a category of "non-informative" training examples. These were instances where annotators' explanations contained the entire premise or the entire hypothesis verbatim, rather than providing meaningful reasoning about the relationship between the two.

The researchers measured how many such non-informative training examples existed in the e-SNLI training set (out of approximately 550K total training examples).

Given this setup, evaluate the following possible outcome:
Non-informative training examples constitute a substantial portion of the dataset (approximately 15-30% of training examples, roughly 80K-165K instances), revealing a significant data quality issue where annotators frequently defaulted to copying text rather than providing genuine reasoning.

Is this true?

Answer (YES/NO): NO